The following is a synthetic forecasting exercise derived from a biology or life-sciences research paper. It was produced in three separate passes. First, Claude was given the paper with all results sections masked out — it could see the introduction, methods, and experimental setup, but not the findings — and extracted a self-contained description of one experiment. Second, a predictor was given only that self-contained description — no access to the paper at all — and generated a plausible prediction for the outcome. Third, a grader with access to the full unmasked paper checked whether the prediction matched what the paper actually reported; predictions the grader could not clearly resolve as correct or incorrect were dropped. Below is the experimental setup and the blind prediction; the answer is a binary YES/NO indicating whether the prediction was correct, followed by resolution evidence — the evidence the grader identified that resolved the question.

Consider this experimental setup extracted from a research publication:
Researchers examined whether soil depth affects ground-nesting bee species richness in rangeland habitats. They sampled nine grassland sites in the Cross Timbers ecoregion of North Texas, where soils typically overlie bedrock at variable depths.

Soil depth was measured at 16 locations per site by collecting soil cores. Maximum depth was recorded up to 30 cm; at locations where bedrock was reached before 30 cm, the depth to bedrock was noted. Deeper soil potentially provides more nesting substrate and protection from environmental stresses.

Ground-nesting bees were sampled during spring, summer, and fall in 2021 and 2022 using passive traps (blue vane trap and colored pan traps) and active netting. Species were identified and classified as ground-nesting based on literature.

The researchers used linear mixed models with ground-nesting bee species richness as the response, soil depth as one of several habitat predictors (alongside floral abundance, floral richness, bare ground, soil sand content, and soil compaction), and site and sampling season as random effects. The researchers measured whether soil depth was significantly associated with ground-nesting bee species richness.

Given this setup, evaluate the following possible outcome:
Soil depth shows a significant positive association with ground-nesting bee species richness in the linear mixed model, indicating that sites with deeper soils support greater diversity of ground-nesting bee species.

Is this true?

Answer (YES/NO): NO